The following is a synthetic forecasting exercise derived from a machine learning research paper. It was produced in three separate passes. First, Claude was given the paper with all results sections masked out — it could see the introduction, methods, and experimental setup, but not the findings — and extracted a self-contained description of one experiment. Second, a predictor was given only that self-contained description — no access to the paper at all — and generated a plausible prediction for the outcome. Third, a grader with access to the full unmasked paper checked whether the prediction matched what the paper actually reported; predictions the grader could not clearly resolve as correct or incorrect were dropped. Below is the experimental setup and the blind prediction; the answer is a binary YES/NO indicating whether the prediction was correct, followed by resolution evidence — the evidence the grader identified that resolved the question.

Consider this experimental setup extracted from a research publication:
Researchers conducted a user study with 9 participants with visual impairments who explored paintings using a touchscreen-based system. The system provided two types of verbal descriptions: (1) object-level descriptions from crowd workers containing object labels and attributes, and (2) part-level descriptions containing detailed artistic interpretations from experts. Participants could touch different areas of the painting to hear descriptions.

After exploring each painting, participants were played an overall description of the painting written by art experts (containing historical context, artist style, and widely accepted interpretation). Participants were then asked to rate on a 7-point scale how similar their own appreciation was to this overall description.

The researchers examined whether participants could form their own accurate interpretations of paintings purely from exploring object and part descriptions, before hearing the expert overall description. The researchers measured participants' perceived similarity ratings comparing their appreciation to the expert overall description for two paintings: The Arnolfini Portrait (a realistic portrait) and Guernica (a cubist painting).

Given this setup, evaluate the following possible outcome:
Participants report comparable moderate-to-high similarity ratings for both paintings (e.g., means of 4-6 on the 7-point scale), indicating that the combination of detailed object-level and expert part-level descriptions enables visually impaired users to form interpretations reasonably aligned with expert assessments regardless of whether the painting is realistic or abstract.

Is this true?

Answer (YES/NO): NO